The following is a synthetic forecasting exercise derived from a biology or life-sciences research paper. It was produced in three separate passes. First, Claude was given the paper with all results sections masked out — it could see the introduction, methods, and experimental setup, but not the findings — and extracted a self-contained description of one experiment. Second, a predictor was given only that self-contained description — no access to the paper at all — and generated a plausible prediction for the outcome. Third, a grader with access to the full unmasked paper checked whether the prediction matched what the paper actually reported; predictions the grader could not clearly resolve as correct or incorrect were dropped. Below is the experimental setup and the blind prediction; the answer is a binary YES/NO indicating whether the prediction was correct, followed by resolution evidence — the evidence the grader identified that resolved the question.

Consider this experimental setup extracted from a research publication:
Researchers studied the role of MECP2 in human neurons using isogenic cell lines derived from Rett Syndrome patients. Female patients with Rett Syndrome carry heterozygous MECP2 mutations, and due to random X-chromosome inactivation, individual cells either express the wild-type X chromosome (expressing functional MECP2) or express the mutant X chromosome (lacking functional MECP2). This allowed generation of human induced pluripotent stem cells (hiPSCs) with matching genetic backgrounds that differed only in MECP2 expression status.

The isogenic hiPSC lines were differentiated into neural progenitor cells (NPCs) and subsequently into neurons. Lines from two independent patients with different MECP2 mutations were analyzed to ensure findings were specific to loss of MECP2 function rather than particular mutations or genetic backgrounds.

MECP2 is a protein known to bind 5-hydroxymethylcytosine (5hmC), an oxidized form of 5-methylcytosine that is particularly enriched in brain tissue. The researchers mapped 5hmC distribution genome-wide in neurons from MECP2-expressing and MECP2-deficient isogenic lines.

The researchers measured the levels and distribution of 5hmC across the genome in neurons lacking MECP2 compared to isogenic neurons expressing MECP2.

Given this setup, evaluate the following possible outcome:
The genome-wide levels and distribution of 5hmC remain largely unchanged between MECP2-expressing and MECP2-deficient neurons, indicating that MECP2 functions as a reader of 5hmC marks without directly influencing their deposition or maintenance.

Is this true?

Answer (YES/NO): NO